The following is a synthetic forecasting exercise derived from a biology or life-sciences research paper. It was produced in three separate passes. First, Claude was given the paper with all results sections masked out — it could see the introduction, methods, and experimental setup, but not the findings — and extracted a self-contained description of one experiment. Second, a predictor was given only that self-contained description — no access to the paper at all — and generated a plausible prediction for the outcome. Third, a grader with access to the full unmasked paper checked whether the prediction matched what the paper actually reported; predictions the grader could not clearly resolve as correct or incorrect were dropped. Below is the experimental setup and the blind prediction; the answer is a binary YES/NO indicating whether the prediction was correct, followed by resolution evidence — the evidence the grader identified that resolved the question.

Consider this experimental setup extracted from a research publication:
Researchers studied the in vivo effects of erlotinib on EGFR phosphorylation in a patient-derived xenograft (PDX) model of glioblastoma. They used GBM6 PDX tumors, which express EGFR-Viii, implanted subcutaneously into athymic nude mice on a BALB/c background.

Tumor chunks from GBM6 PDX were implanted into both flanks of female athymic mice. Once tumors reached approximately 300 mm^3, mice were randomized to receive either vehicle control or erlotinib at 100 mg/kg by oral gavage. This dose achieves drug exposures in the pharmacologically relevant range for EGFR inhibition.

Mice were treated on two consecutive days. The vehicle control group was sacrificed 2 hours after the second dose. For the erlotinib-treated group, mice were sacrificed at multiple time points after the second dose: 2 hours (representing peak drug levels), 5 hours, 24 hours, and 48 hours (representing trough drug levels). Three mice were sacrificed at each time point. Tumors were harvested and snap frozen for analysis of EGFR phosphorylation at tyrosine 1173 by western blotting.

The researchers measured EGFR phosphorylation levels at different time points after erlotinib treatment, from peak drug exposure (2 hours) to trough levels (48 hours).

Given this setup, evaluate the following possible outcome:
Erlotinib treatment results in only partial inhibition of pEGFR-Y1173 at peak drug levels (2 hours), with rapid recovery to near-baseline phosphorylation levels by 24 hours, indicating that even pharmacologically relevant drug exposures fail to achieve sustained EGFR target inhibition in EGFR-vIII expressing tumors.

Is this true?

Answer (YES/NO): NO